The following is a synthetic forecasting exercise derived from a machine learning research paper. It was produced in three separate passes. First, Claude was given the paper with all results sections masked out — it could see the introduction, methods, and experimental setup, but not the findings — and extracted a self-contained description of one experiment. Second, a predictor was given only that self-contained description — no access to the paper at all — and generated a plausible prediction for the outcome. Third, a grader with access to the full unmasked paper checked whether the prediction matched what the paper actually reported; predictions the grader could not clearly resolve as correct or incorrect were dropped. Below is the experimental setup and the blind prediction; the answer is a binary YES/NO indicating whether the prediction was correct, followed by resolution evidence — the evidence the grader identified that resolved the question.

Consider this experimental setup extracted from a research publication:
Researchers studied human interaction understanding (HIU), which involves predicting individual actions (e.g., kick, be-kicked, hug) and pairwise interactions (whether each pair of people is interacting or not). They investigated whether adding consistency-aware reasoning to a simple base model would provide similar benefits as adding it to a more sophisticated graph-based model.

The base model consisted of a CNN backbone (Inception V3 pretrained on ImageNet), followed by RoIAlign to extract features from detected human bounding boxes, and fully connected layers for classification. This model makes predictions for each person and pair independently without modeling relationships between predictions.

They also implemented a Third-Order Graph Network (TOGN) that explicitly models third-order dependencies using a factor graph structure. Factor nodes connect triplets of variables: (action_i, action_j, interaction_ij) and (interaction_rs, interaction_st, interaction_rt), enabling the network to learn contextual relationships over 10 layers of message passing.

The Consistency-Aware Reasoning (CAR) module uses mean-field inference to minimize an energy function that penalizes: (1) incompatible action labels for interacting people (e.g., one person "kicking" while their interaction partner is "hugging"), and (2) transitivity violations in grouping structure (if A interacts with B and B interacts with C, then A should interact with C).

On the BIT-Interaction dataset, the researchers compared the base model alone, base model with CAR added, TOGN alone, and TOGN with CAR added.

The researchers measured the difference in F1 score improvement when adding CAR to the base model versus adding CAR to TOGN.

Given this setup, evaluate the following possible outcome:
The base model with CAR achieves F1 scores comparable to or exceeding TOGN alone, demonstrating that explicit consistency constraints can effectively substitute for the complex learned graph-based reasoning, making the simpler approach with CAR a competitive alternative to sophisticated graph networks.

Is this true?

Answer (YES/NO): NO